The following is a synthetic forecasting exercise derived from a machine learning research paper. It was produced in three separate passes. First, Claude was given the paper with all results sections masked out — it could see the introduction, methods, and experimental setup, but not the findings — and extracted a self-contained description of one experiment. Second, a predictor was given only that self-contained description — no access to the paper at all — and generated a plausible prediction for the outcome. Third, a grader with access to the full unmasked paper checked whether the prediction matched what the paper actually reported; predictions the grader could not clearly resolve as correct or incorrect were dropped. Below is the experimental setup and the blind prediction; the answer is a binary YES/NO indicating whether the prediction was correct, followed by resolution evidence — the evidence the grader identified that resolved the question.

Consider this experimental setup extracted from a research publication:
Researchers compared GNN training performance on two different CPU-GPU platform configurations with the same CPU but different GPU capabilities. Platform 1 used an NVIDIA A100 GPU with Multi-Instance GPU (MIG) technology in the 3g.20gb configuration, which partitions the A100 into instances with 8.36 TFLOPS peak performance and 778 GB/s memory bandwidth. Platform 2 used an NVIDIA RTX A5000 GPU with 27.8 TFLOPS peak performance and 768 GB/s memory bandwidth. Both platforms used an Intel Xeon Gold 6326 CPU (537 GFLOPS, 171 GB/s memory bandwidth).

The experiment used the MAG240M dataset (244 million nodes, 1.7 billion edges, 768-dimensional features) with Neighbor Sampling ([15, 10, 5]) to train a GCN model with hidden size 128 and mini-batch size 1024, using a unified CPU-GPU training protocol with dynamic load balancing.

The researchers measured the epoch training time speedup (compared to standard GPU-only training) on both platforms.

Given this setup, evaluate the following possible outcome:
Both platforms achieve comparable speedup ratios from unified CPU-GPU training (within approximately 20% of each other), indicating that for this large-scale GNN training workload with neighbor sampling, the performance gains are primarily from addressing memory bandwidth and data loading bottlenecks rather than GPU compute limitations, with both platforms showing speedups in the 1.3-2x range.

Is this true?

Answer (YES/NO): NO